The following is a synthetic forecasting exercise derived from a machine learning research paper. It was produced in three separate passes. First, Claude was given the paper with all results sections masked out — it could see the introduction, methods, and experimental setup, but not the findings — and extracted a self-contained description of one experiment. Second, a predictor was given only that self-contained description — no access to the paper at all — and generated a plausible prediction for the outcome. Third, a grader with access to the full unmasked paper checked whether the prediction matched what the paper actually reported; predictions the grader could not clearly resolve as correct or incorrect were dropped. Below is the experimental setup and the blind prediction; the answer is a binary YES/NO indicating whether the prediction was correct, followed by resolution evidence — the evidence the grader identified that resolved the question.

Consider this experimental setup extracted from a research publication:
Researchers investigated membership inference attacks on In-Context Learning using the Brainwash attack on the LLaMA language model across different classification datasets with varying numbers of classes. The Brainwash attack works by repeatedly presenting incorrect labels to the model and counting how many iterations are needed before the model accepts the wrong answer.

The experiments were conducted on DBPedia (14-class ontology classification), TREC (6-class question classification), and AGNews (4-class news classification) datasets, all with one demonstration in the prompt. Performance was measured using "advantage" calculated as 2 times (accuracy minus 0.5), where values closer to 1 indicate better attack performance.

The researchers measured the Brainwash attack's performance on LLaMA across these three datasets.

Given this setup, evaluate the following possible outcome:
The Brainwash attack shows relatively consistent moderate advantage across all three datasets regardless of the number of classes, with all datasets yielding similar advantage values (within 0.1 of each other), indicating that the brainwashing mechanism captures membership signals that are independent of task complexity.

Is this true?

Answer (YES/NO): NO